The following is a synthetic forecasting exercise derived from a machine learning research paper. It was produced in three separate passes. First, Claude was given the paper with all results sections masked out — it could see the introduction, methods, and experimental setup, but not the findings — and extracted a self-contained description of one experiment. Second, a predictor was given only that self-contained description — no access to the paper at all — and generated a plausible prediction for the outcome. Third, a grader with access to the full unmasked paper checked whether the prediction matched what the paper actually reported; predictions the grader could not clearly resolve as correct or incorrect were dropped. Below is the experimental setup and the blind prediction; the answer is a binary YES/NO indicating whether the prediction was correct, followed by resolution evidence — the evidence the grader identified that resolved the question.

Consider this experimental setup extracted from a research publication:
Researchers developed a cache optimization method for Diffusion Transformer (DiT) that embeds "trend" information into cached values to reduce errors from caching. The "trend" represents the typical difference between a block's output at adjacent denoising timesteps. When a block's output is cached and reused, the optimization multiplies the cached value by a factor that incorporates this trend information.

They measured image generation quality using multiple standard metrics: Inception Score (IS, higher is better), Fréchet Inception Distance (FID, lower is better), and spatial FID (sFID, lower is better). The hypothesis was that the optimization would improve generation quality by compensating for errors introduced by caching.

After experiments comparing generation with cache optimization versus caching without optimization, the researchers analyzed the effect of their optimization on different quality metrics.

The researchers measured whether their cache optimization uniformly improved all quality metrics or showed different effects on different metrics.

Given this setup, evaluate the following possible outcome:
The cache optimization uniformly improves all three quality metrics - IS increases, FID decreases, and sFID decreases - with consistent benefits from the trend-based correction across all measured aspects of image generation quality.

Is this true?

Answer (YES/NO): NO